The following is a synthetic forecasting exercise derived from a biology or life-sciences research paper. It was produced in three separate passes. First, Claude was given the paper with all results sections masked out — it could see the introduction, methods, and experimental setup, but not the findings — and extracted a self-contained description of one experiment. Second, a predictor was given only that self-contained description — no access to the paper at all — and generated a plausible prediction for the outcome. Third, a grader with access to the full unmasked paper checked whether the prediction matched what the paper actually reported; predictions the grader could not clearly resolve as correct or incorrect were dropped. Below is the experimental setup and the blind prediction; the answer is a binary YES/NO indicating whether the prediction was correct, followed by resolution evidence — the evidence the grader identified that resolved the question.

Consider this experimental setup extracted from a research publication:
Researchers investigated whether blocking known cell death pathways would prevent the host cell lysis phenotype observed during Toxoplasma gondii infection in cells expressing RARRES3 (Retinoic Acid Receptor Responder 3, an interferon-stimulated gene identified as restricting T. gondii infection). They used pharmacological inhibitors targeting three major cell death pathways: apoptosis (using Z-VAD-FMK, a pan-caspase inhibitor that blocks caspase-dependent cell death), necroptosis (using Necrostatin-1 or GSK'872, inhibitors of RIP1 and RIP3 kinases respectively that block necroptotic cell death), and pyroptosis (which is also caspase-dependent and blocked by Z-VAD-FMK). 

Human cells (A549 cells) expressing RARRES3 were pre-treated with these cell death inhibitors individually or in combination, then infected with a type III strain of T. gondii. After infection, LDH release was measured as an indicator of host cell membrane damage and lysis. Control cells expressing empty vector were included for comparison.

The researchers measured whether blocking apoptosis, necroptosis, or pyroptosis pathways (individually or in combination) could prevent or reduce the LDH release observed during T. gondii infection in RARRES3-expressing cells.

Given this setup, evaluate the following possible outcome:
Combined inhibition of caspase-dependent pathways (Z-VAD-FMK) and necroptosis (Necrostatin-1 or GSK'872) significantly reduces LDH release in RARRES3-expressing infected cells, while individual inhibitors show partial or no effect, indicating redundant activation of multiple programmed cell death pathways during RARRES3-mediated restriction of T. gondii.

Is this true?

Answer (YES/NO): NO